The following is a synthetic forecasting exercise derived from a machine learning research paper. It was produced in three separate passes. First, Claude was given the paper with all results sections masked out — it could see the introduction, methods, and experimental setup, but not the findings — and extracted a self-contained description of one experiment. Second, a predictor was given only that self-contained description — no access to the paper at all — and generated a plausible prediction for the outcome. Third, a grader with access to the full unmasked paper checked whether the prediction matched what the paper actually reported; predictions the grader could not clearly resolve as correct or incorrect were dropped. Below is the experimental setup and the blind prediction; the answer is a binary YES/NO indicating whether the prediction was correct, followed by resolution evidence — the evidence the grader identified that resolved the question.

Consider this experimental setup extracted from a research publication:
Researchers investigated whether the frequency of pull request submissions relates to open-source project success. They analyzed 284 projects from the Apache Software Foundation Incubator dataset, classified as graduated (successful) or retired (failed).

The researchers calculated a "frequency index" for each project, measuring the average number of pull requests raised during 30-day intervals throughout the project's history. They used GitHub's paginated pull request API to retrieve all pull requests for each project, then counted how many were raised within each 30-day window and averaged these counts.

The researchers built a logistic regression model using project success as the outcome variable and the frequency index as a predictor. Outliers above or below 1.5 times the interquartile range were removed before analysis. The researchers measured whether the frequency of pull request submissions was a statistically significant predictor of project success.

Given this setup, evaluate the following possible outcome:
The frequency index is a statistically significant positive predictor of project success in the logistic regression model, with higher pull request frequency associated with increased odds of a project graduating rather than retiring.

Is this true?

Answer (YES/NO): NO